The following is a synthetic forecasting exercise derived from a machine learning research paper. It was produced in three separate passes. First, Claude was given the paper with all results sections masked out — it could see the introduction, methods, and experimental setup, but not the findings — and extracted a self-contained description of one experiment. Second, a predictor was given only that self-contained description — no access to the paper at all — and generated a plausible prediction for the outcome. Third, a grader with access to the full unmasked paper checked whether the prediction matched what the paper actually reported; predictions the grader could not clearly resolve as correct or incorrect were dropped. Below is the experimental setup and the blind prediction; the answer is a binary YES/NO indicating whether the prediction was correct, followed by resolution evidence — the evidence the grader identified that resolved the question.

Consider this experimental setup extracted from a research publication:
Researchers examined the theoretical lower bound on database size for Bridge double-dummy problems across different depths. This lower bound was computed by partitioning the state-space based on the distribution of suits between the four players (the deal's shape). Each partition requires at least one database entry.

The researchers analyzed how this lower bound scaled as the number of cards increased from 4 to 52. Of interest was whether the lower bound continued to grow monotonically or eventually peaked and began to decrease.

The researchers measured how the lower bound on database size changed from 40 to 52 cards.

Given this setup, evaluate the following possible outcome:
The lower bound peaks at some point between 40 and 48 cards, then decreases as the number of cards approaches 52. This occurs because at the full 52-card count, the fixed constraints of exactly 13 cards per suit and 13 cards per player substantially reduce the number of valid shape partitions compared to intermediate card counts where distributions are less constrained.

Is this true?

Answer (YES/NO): NO